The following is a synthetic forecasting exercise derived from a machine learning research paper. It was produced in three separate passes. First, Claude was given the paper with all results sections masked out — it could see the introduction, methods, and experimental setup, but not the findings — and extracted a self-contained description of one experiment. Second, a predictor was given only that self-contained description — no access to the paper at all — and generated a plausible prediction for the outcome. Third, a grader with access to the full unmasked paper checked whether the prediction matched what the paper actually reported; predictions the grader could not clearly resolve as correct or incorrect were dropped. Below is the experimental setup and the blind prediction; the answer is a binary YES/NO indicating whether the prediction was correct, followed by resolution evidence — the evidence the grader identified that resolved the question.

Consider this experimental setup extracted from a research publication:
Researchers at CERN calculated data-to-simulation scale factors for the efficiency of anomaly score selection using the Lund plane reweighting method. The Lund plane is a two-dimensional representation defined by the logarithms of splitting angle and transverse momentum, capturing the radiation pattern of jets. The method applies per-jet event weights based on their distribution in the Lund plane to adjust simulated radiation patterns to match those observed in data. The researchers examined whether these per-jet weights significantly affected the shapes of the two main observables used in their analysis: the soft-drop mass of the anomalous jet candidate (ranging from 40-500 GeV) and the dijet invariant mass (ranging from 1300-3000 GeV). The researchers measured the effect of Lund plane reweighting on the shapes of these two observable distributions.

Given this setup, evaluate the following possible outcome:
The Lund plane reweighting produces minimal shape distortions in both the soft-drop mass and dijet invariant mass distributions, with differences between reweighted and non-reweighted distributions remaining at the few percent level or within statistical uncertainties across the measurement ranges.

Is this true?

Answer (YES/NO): YES